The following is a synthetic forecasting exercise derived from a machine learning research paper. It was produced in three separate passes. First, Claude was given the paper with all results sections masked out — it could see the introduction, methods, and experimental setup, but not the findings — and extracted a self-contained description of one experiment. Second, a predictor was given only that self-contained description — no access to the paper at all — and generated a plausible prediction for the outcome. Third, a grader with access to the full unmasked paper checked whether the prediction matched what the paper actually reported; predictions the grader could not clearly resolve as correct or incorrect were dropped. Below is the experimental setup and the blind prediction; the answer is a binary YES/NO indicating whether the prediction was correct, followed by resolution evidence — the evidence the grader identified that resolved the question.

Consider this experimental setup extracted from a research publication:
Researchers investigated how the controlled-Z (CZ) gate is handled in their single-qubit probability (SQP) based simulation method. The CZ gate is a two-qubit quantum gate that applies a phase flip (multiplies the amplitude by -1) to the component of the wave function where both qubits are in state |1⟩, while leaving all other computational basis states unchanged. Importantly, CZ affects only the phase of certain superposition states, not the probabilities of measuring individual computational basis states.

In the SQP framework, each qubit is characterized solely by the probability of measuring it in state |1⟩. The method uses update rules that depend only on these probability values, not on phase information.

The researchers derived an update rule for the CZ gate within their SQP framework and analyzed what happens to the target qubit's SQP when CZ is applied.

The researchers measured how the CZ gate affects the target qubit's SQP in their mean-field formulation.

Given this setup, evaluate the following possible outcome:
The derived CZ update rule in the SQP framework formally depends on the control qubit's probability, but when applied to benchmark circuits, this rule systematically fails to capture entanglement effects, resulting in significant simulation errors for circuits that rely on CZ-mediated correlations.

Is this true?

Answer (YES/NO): NO